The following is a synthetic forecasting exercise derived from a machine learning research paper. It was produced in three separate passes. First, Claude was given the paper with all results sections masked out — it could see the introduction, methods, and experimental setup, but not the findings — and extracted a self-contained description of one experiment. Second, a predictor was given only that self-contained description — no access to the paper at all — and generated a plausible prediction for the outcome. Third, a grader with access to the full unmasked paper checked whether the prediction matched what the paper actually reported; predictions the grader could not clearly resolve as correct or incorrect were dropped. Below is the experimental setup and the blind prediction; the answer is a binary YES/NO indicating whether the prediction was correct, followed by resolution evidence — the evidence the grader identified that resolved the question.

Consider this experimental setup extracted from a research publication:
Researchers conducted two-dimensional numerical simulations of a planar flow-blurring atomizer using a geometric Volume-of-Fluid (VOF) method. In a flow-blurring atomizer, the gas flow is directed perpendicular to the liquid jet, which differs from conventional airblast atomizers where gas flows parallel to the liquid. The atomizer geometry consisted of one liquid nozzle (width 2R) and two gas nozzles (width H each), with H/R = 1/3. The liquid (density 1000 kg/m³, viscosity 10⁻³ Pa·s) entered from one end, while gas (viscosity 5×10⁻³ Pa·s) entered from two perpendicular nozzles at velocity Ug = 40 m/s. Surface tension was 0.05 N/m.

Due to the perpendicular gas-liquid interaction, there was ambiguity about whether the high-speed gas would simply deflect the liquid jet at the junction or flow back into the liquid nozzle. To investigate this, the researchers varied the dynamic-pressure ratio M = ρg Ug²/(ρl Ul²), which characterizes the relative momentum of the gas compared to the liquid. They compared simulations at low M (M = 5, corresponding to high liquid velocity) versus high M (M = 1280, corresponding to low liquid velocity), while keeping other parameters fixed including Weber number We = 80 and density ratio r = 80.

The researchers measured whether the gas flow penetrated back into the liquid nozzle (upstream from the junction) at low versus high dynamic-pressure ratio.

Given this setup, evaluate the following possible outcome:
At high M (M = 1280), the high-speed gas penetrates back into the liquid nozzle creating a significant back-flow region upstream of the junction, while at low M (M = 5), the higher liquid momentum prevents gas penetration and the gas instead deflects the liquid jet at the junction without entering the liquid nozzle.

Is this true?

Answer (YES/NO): YES